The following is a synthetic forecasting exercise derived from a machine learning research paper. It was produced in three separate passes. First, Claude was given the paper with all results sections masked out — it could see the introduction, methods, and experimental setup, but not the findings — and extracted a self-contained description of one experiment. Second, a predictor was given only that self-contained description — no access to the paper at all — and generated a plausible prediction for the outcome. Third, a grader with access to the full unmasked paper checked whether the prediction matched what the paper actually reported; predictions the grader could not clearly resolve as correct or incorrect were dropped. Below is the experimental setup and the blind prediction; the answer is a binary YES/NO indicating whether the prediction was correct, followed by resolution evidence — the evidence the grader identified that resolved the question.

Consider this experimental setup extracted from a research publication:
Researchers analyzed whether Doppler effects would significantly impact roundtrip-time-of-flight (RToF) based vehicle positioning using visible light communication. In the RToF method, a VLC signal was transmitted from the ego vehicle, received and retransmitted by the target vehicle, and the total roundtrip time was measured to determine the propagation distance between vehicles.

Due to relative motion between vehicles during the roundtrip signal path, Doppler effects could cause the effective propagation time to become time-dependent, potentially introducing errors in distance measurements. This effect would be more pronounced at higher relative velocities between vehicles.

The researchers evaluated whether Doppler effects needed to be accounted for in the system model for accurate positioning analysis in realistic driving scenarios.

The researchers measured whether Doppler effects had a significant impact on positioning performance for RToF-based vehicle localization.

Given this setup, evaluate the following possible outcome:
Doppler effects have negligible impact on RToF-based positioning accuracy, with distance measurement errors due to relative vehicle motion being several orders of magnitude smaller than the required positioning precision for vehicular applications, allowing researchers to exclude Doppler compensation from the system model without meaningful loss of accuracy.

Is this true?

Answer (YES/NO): NO